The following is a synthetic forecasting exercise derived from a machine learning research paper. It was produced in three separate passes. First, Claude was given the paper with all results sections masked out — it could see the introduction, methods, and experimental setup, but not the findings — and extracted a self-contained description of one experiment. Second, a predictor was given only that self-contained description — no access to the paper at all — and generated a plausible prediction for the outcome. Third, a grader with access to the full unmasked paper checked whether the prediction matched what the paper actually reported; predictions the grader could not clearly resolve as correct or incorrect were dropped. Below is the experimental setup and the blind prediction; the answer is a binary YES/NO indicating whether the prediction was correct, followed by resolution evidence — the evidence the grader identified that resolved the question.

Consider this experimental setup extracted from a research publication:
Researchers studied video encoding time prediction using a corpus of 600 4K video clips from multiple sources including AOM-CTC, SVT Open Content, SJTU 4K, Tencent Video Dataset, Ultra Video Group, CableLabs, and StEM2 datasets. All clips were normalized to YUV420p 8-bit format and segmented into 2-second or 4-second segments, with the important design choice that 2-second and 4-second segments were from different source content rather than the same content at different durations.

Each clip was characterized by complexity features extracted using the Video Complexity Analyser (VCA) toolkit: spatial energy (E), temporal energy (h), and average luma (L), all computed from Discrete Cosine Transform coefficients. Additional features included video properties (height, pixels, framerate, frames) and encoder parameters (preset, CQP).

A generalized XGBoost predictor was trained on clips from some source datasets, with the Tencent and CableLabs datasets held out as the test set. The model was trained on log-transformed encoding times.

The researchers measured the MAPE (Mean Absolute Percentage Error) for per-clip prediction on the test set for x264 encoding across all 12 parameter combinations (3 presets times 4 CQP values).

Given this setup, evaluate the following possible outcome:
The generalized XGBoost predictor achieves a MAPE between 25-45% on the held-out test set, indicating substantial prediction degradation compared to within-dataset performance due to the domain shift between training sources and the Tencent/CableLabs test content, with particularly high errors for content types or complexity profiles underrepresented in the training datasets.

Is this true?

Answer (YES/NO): YES